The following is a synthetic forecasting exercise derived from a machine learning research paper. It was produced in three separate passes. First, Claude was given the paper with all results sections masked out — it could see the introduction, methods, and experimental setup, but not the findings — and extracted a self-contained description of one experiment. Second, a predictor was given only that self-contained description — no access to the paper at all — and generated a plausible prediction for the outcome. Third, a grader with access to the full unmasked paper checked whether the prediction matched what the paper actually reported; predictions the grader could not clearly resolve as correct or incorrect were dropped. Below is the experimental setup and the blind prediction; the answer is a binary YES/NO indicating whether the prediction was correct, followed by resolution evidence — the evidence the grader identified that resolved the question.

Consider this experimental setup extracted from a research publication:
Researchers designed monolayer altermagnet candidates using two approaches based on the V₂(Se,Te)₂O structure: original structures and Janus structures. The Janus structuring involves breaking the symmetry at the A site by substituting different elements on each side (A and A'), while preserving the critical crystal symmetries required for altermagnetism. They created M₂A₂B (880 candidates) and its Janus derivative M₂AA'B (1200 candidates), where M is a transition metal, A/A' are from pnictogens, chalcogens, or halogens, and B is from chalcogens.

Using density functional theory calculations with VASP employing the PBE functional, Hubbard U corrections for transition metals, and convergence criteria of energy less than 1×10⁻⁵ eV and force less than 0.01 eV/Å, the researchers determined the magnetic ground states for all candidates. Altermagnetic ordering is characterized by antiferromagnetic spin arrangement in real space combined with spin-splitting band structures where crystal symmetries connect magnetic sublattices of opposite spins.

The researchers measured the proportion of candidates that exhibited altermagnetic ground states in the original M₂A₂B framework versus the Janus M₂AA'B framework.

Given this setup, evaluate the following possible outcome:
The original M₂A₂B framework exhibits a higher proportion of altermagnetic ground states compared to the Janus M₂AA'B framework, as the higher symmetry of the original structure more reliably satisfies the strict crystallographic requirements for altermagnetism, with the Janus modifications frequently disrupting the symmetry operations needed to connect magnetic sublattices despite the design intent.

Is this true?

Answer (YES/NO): NO